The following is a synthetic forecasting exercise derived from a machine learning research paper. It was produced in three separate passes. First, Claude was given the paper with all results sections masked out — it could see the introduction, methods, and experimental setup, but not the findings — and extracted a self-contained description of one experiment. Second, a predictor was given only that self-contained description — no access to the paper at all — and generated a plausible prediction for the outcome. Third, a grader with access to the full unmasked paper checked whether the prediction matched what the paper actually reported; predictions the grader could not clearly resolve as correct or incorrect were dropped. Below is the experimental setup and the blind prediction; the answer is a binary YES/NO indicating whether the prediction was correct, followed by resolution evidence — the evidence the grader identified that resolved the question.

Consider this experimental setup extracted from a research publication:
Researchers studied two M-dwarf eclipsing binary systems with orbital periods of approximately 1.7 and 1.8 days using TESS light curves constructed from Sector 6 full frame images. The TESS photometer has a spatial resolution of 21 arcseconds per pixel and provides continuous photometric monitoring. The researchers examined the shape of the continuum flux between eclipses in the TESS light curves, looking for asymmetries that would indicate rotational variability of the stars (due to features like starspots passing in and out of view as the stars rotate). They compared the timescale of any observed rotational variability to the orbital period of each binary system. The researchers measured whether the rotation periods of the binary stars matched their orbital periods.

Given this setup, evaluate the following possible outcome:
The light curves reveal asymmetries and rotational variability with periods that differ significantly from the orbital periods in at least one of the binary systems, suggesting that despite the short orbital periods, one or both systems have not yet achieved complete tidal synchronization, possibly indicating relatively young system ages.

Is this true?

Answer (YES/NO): NO